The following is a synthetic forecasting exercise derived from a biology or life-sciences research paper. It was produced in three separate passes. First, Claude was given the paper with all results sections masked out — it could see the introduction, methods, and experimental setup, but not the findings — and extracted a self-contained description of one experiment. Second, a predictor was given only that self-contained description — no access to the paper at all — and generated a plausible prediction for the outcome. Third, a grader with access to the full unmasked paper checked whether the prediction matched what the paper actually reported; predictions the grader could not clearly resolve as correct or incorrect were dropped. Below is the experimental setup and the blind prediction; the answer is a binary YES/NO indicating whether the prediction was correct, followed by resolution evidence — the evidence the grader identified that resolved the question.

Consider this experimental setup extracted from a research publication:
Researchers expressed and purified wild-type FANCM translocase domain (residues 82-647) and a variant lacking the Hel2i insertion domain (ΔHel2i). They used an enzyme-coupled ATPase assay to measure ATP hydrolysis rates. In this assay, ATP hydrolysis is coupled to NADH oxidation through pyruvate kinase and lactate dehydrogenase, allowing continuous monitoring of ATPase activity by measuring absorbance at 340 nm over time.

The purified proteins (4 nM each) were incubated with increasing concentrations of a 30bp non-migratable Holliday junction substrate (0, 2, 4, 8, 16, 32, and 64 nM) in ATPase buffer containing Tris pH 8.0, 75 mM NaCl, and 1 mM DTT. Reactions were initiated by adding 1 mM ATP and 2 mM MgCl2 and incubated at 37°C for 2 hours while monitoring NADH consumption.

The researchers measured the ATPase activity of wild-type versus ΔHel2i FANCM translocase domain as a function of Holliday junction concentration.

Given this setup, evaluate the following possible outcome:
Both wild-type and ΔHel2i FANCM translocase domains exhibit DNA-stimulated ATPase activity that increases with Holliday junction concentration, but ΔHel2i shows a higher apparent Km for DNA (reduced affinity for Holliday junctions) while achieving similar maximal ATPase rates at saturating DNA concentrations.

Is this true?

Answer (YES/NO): NO